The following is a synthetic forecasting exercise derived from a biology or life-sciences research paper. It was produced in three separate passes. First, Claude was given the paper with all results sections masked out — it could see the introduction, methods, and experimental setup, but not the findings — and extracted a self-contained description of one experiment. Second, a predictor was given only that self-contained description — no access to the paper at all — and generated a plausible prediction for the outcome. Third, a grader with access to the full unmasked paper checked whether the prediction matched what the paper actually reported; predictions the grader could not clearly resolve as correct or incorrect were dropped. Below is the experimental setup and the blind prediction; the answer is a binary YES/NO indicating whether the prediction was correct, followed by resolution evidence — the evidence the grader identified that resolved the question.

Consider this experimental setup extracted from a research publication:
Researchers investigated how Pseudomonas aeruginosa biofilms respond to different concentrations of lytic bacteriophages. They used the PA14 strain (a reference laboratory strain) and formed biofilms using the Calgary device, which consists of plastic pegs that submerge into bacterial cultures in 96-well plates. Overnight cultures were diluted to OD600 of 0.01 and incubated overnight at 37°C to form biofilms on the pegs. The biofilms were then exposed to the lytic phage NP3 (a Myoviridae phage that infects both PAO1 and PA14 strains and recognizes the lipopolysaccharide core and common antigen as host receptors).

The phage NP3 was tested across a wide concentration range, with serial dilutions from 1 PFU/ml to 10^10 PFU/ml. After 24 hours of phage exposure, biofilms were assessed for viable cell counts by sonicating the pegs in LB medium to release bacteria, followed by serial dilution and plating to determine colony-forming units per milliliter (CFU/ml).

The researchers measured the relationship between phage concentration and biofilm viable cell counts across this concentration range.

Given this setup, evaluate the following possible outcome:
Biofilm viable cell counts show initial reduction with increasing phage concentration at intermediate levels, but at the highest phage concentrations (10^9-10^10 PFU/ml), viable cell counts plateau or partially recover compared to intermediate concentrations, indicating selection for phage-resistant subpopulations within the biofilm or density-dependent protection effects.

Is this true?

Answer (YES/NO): NO